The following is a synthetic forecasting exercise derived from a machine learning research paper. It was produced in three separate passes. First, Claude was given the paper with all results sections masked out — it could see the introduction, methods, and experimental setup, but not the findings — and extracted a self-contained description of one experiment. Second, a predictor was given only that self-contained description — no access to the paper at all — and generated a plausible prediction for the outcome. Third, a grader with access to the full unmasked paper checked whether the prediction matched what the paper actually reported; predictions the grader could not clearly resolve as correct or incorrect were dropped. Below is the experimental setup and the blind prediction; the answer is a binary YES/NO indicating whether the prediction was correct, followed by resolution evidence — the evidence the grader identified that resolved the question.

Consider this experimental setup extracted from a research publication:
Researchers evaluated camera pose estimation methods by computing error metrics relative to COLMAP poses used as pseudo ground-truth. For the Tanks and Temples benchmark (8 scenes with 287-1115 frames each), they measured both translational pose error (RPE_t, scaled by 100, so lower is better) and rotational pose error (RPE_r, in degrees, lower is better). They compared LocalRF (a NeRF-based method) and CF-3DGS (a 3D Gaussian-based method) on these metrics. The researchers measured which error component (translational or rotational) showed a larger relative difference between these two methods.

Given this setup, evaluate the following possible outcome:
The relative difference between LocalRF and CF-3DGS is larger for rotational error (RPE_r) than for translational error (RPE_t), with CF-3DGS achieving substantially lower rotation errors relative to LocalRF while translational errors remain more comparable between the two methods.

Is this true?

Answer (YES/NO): NO